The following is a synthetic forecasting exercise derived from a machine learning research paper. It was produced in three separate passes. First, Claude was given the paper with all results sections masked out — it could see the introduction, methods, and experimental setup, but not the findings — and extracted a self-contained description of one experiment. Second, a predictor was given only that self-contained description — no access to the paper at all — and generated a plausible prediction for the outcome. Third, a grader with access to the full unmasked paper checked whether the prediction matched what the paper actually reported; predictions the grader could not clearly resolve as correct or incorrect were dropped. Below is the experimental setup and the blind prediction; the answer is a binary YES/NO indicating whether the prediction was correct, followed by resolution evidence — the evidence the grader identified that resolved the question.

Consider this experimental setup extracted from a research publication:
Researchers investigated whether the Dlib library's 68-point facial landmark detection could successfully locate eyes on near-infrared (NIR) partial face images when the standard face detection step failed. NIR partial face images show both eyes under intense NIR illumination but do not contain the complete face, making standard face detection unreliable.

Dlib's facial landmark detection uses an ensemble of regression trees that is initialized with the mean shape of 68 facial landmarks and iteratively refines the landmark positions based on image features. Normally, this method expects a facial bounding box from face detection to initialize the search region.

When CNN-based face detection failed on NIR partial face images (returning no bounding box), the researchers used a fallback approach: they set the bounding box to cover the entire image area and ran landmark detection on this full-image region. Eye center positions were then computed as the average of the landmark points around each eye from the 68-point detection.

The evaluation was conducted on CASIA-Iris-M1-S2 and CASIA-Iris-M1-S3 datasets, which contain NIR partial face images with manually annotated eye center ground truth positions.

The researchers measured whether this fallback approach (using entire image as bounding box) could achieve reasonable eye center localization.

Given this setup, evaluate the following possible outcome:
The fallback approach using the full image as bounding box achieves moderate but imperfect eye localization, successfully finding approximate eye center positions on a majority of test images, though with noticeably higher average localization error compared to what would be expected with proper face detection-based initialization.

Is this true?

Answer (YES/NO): YES